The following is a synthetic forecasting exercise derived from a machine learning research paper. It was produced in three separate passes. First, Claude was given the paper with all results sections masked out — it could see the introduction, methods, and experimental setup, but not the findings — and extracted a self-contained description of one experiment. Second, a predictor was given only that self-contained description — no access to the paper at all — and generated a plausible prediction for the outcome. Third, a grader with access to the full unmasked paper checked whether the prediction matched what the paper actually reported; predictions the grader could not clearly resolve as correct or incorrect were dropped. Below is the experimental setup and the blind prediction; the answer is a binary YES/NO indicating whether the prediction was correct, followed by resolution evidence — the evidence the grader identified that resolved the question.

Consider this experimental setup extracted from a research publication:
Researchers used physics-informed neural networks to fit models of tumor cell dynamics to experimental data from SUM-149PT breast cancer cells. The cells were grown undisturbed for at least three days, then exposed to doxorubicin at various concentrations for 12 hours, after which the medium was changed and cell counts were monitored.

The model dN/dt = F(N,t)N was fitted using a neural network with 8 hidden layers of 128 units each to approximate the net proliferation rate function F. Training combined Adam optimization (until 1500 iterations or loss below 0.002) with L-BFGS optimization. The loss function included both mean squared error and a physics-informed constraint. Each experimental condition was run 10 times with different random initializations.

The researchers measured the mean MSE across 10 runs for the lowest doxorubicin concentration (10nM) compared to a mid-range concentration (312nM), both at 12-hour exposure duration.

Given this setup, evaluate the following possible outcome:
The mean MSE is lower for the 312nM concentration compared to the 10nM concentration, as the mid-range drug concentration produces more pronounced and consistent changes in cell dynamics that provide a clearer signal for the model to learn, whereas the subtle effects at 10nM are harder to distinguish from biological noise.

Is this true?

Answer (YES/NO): NO